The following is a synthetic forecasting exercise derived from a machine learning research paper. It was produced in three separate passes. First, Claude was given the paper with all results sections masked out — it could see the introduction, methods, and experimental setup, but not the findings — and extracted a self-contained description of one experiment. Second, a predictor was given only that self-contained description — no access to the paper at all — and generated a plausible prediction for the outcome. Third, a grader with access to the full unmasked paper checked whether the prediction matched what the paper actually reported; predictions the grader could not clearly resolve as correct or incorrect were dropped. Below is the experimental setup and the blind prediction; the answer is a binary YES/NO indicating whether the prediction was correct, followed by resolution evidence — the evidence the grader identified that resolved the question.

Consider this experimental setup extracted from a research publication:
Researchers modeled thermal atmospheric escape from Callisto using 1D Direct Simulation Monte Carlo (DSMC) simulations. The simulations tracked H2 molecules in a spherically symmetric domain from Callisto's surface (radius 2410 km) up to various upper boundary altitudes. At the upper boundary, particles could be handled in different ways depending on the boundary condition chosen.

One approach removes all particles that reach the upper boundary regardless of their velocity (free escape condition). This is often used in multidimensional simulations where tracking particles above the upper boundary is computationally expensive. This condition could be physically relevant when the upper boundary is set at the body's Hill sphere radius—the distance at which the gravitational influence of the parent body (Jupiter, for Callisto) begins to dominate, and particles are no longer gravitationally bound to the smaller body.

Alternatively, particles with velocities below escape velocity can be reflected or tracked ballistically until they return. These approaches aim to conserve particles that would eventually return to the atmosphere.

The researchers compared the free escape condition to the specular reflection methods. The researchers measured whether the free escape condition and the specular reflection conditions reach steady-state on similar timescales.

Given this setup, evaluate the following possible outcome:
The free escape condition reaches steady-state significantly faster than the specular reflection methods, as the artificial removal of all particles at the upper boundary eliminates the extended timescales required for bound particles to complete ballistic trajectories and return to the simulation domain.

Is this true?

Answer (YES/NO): NO